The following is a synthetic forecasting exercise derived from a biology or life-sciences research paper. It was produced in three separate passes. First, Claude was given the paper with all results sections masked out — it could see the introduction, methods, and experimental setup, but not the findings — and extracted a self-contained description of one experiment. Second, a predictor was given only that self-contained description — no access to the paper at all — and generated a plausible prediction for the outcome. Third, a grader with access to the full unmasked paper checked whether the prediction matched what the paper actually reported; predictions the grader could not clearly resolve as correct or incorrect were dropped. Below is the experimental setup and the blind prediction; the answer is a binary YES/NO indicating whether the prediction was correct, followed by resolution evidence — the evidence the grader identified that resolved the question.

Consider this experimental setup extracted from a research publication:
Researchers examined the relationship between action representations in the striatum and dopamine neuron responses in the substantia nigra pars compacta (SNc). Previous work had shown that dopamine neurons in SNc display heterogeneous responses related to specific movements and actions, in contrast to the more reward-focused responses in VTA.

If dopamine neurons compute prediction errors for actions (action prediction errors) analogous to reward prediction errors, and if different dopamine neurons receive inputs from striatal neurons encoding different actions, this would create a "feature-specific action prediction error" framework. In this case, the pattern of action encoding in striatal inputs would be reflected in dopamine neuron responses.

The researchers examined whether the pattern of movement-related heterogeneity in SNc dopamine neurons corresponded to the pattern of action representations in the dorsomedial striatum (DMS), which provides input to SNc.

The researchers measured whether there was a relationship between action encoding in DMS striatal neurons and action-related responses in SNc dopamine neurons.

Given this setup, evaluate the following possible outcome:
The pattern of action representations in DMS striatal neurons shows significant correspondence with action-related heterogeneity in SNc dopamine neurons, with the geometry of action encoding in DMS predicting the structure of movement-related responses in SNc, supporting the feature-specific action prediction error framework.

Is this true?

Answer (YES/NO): YES